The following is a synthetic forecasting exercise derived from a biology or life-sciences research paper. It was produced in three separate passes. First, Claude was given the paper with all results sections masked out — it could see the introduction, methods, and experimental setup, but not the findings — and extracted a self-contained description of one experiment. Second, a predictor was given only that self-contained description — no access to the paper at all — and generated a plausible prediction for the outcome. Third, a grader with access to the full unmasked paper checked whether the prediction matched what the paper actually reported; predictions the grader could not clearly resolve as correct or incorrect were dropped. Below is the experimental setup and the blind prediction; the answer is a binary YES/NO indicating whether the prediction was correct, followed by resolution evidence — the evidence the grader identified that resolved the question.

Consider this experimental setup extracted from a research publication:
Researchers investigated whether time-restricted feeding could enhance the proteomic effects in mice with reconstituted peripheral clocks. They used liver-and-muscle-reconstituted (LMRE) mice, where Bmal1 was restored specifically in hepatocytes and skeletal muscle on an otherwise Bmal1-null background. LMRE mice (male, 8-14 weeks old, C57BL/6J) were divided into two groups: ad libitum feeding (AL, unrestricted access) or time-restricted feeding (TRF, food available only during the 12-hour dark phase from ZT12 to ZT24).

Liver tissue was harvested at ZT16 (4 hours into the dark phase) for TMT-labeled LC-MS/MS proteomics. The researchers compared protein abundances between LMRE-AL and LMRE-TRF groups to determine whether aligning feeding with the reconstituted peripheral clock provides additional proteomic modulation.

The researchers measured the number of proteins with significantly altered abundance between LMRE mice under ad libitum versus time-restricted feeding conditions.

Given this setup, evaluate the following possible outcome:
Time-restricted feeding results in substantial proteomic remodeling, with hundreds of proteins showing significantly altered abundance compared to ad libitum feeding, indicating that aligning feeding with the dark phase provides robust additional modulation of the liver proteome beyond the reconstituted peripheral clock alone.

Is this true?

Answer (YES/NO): YES